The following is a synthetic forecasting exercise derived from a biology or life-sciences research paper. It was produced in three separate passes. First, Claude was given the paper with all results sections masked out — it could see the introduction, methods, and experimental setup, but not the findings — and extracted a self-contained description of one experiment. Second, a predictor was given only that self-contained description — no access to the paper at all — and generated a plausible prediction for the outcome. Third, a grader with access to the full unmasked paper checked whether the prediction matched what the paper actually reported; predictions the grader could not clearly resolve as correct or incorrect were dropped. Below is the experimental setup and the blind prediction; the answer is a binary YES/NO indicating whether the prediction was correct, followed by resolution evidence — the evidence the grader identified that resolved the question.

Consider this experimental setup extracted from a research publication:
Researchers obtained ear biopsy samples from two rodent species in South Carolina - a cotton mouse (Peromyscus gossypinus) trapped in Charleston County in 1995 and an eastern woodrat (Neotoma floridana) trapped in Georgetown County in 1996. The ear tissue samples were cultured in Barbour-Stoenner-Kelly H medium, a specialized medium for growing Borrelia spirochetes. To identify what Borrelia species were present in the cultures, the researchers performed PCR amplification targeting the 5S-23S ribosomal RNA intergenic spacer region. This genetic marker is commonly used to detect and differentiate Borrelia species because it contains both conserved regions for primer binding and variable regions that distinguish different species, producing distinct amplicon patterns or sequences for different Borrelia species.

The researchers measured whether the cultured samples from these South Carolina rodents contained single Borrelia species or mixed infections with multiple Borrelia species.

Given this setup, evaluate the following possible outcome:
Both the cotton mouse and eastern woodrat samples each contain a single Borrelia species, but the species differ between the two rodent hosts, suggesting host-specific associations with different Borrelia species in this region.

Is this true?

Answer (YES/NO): NO